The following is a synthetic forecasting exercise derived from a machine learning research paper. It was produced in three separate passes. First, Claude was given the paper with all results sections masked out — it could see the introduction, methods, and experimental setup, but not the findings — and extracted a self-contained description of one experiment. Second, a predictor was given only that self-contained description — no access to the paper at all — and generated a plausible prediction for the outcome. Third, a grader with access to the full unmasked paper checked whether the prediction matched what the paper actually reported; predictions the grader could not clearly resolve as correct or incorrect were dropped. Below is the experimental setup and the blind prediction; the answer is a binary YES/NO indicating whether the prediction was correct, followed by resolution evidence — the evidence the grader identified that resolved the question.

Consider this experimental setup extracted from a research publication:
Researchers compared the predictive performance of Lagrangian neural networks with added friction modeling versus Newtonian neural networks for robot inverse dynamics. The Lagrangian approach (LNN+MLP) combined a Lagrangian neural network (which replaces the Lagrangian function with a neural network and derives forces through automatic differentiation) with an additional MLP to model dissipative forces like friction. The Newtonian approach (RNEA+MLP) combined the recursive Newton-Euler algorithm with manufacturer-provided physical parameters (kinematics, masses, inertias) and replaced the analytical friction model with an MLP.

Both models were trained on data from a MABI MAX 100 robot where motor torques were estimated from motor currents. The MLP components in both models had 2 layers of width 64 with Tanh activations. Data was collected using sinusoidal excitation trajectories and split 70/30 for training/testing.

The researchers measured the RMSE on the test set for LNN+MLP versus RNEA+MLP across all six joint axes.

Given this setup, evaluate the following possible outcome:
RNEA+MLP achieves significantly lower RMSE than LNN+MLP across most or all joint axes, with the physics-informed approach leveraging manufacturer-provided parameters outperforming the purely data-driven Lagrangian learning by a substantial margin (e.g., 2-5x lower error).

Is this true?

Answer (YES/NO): NO